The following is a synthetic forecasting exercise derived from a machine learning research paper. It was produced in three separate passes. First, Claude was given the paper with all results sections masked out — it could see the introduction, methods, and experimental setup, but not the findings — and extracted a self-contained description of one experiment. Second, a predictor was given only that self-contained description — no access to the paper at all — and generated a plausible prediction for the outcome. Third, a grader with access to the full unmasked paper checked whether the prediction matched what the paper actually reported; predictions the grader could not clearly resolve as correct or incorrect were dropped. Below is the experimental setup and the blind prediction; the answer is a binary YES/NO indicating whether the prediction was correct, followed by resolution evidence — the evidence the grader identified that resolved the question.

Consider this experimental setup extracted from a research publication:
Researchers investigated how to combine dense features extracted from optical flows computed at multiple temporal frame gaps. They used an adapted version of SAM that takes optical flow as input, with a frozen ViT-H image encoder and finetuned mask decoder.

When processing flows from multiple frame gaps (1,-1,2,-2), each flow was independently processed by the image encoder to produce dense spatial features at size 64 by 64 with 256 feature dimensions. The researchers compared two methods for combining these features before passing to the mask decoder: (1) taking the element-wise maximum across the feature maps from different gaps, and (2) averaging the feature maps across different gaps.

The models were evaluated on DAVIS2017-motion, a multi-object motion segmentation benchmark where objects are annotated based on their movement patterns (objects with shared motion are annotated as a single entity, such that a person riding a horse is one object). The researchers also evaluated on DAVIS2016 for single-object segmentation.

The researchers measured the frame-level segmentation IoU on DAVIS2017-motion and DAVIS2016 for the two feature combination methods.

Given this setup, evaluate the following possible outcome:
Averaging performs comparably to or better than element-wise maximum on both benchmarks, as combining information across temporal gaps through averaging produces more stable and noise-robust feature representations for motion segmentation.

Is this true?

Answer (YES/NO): YES